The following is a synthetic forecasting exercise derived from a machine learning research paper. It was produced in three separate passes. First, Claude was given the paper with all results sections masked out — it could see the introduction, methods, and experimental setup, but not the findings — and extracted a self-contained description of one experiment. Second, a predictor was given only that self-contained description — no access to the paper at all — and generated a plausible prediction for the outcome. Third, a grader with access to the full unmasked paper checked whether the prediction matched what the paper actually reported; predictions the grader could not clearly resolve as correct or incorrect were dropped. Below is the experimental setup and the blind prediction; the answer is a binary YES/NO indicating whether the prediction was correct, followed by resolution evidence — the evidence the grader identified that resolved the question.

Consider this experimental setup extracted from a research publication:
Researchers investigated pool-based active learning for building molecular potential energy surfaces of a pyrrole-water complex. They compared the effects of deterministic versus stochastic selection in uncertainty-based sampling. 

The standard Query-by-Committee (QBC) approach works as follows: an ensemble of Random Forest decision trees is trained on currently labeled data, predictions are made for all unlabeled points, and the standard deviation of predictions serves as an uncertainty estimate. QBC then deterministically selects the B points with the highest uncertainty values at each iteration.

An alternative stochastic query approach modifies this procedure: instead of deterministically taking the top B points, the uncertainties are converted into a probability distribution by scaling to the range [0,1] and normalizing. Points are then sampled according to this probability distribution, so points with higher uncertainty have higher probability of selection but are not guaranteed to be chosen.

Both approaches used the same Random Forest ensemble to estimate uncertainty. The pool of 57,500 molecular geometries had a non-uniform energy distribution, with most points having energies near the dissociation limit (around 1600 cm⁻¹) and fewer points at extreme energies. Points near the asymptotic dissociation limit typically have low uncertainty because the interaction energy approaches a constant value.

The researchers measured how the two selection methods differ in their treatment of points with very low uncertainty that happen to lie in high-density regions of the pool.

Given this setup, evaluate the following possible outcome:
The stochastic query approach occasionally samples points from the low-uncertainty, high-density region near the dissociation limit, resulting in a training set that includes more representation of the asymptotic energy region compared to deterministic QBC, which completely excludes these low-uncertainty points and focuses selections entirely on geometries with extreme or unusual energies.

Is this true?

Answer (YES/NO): YES